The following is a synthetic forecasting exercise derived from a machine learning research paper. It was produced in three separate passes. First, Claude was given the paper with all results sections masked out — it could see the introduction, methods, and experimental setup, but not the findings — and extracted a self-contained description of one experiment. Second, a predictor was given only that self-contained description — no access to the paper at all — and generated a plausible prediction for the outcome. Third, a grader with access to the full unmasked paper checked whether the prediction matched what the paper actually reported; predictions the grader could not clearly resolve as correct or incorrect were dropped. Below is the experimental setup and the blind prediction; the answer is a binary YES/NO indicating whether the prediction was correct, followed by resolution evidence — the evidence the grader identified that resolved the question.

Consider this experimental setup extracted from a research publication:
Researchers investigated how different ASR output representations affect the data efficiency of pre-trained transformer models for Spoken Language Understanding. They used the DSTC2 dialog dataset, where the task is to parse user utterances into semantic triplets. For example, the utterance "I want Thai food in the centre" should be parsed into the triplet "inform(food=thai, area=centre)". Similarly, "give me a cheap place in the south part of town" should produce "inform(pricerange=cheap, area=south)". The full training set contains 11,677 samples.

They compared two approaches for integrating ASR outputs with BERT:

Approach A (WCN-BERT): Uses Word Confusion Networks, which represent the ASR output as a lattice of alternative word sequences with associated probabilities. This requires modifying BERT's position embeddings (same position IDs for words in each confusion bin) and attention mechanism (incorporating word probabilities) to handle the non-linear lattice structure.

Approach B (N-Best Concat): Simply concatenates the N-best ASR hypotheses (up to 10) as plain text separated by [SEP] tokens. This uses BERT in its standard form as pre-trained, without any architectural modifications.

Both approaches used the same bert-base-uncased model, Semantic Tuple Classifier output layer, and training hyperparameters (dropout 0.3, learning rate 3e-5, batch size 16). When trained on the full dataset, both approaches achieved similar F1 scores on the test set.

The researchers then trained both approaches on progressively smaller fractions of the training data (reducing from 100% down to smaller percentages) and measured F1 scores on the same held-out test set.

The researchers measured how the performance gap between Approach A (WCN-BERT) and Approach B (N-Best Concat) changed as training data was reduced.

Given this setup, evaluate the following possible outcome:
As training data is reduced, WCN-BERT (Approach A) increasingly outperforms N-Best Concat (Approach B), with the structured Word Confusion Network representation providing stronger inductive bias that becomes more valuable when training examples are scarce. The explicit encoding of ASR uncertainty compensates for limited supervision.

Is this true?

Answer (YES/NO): NO